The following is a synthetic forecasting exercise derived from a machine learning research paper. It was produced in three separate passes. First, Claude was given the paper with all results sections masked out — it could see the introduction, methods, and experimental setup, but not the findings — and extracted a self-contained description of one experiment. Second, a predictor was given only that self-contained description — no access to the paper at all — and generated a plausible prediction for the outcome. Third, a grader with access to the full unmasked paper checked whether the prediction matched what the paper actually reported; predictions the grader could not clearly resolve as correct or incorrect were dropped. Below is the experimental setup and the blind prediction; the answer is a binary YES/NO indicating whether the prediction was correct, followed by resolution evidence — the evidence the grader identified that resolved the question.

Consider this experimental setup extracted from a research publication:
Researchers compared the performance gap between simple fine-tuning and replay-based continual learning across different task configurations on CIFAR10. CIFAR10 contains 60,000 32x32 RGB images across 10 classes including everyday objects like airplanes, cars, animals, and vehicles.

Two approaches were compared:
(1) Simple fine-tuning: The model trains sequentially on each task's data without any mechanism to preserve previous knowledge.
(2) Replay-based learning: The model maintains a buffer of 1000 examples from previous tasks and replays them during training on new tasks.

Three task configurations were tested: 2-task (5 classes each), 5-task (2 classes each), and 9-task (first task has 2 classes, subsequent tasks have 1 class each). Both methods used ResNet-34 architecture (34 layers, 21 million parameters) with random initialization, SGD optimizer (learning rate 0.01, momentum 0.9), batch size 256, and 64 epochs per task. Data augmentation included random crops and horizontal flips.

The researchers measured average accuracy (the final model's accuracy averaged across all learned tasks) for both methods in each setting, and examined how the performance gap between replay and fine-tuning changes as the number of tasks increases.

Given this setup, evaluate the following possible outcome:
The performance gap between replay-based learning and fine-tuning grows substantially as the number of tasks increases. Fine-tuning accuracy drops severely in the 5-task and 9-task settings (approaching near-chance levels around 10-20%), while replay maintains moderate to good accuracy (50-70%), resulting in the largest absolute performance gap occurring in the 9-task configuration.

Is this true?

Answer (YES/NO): NO